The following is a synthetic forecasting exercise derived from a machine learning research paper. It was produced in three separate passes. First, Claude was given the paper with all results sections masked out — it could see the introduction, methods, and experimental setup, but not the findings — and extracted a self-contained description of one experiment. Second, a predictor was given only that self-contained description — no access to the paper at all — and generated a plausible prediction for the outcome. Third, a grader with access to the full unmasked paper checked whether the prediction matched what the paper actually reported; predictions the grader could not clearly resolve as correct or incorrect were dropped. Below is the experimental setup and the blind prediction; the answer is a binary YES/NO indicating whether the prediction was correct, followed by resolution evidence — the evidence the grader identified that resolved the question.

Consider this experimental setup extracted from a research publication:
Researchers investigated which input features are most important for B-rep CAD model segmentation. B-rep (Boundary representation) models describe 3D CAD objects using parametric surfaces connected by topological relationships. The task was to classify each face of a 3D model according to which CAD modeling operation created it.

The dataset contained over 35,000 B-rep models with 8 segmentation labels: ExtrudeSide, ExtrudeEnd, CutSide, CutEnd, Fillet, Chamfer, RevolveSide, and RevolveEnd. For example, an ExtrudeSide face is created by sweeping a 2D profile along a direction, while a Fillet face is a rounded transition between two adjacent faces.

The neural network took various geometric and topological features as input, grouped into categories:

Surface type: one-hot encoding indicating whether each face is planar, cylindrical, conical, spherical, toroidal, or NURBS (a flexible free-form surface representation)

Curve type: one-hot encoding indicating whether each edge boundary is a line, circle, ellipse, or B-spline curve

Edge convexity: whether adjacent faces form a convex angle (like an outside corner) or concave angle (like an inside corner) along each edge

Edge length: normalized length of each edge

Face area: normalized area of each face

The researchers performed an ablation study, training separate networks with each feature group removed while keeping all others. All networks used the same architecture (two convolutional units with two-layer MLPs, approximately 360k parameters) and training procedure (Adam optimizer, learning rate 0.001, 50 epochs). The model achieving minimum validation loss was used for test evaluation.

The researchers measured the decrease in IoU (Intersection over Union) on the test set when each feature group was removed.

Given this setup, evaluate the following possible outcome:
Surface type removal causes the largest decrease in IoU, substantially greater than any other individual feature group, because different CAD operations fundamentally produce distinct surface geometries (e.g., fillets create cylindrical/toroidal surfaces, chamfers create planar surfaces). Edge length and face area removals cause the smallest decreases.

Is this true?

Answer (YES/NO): NO